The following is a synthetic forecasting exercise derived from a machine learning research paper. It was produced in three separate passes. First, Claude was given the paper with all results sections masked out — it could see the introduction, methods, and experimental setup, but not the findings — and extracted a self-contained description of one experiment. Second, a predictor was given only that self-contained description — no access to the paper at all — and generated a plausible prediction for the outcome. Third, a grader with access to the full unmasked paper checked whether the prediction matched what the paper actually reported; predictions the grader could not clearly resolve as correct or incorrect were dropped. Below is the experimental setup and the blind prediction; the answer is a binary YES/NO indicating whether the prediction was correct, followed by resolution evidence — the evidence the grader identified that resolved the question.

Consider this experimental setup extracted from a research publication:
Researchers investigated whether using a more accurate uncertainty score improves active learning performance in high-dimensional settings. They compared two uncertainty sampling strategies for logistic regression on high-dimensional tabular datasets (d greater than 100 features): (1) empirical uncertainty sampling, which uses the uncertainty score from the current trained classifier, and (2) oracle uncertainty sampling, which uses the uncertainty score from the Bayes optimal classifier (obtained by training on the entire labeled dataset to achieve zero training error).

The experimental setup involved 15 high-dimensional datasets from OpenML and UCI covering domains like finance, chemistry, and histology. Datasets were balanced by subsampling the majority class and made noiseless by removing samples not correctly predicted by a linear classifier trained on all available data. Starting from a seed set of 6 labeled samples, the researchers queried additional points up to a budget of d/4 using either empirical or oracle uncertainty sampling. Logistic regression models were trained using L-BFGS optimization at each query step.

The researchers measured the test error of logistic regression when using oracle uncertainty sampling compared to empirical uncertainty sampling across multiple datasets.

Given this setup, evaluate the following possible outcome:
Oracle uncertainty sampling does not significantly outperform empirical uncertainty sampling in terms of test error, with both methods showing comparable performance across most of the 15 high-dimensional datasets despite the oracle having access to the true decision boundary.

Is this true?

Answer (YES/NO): NO